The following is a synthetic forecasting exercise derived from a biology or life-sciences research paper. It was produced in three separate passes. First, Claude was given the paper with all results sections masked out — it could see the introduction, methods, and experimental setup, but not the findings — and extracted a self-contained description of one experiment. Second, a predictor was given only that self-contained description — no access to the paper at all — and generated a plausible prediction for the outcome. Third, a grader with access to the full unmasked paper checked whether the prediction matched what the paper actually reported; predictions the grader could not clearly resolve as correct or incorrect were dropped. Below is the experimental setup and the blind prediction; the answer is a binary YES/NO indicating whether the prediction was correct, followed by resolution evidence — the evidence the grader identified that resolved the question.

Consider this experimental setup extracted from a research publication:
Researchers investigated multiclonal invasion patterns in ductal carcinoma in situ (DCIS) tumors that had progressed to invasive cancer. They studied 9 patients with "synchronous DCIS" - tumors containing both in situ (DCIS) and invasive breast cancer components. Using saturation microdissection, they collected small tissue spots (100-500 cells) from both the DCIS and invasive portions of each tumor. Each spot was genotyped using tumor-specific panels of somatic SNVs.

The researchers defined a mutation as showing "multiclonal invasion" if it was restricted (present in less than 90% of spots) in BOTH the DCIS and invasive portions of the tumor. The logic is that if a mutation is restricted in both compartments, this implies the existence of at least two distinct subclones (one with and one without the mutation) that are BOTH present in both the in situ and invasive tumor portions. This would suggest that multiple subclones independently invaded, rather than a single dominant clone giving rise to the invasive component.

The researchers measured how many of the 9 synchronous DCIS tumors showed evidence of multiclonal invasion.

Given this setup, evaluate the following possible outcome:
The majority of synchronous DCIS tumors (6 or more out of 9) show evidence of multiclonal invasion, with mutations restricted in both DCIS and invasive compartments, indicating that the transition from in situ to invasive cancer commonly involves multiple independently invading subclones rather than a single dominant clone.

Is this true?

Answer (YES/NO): YES